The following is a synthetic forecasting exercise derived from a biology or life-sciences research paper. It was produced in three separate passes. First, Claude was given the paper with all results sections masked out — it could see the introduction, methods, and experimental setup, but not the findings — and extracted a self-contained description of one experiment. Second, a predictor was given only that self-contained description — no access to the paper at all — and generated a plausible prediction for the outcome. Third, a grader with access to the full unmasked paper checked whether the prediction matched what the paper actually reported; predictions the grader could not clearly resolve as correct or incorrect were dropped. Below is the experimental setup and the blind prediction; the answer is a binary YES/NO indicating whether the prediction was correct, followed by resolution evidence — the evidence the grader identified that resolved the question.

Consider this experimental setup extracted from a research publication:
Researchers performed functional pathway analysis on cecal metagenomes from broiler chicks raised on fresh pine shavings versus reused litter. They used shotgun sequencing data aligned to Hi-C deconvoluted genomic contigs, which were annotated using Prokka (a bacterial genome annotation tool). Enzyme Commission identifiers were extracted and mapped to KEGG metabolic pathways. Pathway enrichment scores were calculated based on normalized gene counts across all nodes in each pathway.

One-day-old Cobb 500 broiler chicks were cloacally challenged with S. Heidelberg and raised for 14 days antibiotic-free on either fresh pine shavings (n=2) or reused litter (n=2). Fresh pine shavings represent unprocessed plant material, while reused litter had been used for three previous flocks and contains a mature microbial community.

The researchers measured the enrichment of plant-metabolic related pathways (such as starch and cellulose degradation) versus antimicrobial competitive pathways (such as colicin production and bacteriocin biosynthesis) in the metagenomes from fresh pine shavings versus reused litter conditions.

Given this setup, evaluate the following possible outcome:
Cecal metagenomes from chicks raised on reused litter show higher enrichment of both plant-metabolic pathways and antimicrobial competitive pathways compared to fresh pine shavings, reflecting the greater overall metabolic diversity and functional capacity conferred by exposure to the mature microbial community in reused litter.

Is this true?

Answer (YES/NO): NO